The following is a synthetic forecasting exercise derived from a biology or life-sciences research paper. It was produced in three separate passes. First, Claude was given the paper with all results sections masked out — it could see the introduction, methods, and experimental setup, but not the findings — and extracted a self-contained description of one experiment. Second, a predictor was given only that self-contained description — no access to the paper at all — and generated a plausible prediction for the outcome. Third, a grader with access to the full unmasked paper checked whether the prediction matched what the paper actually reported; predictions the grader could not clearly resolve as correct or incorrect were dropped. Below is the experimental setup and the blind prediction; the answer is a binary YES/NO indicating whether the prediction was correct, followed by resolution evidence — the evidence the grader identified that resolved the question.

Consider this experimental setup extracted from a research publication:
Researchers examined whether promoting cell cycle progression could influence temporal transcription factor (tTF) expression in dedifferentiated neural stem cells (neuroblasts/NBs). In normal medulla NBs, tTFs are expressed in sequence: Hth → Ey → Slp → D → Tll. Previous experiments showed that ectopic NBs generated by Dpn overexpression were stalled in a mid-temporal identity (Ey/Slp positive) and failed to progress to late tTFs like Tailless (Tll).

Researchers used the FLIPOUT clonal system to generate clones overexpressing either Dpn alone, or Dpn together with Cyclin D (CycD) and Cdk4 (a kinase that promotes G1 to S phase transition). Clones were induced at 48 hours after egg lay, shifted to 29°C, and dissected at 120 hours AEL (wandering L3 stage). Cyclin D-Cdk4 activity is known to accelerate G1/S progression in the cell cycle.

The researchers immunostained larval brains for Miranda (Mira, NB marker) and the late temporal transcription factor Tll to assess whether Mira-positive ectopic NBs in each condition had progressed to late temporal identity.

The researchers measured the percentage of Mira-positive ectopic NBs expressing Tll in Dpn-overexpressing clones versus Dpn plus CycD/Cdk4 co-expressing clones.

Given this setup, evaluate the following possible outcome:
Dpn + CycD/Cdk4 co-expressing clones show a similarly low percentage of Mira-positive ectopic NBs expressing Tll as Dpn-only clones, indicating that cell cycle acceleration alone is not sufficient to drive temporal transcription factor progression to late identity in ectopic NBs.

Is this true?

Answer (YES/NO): NO